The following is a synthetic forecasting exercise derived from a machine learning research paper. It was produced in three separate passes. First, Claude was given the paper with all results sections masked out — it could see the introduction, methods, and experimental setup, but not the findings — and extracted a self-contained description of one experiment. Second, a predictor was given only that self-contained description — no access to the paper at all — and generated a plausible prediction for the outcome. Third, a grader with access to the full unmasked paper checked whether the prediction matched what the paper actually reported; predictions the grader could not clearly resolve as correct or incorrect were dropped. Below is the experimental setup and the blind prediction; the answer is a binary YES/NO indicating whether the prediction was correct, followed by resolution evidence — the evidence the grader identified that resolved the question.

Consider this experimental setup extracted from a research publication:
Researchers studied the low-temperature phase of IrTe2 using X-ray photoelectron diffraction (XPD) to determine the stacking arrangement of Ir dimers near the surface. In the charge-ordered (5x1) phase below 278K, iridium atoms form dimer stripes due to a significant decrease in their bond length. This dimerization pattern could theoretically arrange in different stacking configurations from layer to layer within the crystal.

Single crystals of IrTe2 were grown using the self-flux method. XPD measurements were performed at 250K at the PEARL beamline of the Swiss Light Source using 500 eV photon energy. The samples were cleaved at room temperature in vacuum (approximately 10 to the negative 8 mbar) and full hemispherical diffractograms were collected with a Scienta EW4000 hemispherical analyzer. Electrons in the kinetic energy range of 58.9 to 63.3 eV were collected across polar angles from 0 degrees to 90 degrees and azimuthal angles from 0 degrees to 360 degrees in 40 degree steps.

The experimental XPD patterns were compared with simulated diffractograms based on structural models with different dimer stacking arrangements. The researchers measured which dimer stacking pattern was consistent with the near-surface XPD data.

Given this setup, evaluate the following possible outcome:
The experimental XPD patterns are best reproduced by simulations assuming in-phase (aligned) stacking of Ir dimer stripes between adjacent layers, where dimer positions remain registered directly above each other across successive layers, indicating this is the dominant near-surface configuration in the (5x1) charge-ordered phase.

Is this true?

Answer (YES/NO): NO